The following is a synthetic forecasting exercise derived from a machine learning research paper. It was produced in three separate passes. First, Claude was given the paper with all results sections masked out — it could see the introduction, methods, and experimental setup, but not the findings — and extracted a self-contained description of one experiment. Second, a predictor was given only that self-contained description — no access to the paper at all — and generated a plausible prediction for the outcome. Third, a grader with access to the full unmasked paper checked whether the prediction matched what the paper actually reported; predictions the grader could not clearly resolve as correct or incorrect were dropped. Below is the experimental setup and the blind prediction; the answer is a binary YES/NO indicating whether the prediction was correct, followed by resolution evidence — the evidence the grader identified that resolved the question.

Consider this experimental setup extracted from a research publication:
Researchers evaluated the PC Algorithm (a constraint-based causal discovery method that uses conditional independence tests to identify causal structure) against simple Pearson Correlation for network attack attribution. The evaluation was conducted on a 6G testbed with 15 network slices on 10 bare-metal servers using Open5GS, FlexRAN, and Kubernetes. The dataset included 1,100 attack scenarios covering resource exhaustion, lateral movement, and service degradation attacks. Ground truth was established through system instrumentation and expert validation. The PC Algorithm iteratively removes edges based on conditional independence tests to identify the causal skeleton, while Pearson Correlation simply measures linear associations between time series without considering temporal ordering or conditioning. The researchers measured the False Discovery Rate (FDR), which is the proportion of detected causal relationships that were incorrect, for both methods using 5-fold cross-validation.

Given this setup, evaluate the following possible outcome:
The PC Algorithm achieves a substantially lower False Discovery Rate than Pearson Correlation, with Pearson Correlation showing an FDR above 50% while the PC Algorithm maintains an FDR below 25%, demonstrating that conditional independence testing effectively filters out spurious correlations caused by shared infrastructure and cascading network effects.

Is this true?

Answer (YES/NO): NO